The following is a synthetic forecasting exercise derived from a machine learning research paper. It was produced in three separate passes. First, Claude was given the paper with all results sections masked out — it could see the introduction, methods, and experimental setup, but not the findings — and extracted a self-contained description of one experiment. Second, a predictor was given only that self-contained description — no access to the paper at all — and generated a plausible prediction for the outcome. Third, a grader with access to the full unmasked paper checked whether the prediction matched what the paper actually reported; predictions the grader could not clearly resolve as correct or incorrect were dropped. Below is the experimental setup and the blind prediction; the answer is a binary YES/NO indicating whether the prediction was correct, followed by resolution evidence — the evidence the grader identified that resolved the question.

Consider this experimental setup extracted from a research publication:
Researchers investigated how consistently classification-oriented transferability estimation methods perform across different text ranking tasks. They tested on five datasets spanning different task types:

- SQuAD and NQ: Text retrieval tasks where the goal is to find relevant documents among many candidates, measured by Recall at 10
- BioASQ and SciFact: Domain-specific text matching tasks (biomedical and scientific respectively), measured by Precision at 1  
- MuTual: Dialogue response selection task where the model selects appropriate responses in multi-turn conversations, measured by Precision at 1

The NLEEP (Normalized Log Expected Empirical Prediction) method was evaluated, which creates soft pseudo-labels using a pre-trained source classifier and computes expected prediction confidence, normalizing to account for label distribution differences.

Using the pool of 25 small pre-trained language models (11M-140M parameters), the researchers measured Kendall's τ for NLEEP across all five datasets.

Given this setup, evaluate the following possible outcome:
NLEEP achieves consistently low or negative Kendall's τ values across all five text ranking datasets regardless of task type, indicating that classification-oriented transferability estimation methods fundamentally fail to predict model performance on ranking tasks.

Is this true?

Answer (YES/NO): NO